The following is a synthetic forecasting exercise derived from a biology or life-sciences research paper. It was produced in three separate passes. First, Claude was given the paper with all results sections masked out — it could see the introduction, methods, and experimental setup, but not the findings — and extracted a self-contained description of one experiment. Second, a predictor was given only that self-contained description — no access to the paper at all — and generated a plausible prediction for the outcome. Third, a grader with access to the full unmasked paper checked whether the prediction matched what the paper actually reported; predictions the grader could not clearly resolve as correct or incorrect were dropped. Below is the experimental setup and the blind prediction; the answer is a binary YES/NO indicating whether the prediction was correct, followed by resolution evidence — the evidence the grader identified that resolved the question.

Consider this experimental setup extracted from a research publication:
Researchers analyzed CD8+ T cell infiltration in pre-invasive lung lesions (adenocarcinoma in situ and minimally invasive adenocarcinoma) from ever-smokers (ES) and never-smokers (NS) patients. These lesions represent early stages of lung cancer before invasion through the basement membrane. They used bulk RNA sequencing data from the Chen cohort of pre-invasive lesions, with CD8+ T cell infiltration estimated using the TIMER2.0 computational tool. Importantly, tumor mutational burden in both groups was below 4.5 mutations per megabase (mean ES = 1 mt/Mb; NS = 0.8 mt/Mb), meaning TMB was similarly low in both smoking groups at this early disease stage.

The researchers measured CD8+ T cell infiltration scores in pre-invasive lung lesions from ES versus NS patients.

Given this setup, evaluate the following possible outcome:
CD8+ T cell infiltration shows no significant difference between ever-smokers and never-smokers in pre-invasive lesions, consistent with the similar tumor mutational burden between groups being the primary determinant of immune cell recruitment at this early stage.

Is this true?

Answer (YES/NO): NO